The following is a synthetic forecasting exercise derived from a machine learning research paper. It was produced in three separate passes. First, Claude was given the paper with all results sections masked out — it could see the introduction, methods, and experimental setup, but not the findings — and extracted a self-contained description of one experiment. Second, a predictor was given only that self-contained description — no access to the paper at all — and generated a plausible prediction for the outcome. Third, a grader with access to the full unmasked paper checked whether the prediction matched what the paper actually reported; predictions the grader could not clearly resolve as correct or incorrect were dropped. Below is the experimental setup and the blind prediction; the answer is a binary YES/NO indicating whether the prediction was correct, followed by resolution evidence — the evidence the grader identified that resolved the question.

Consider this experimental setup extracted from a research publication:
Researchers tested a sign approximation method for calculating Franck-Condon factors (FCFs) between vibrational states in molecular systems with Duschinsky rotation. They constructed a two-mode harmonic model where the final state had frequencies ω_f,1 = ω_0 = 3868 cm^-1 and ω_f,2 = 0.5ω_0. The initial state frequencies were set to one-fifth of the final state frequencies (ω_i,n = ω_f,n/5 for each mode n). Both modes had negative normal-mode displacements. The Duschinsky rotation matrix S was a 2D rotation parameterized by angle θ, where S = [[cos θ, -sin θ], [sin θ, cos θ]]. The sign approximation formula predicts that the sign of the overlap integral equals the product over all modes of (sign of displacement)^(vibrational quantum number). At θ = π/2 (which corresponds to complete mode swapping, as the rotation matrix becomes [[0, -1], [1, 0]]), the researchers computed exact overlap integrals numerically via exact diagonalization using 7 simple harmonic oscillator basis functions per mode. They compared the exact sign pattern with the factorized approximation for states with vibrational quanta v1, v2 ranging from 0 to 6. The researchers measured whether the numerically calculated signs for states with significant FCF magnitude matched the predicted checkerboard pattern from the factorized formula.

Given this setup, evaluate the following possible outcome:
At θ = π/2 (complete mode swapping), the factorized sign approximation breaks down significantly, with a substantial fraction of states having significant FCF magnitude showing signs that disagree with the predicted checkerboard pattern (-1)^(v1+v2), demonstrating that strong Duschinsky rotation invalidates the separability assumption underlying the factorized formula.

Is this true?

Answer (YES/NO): NO